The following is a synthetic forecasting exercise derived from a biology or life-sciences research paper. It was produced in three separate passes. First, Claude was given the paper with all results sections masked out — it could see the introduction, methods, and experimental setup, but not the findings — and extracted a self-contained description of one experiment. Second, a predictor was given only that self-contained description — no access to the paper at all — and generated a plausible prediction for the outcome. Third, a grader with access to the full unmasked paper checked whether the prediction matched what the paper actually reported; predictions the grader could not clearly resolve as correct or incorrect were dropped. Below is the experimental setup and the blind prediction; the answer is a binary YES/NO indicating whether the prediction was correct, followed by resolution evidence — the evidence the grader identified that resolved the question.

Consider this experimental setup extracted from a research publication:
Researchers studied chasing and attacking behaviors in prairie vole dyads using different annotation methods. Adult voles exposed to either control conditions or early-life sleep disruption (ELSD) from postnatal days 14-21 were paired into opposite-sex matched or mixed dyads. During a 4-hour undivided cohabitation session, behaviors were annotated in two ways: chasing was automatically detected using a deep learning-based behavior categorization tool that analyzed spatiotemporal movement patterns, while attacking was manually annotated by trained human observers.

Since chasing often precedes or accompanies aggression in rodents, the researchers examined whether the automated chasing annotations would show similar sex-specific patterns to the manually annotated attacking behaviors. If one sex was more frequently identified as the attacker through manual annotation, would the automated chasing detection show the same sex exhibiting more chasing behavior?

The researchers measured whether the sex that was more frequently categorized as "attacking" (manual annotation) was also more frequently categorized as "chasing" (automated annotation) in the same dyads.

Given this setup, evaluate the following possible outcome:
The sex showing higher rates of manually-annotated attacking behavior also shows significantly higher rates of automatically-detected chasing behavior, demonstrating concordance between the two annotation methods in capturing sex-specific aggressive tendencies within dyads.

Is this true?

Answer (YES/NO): YES